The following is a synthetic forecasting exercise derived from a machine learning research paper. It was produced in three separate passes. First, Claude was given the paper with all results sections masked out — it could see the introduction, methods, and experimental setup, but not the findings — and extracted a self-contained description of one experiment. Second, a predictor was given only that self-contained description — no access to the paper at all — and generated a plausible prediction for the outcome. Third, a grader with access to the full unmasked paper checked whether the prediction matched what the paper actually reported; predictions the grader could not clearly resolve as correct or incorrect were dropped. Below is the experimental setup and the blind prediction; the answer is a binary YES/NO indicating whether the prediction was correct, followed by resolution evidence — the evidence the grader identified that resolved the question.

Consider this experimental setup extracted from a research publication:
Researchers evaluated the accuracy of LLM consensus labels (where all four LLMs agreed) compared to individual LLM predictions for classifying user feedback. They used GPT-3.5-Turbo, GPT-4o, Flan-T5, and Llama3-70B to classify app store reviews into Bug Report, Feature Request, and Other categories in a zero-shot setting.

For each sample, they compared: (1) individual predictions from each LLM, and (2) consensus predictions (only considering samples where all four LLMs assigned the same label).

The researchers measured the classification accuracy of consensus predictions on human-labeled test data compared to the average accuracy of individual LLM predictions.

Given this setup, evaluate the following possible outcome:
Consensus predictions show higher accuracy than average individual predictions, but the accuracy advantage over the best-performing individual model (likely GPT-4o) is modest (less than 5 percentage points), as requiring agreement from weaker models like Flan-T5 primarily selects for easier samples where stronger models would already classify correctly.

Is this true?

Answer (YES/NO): NO